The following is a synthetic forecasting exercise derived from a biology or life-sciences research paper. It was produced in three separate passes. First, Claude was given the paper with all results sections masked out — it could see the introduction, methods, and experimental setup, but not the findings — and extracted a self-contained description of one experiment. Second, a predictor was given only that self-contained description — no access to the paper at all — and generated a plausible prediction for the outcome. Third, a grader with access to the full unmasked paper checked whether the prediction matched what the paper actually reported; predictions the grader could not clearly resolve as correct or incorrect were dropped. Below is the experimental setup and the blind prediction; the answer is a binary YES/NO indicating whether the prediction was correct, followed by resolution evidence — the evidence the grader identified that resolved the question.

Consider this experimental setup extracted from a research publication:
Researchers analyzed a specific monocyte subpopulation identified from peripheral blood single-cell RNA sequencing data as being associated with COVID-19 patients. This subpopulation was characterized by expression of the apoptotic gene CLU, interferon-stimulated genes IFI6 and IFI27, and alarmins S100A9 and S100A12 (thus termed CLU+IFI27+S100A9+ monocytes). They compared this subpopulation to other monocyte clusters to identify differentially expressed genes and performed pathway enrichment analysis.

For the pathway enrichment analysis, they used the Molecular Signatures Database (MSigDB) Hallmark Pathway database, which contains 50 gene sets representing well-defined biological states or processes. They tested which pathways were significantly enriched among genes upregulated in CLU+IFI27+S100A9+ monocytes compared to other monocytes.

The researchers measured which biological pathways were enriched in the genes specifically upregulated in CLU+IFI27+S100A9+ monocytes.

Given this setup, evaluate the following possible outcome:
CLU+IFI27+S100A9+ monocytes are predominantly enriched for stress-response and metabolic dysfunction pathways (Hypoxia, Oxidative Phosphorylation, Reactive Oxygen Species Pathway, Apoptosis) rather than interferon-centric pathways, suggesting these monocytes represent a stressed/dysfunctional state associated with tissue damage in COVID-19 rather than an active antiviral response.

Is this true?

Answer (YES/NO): NO